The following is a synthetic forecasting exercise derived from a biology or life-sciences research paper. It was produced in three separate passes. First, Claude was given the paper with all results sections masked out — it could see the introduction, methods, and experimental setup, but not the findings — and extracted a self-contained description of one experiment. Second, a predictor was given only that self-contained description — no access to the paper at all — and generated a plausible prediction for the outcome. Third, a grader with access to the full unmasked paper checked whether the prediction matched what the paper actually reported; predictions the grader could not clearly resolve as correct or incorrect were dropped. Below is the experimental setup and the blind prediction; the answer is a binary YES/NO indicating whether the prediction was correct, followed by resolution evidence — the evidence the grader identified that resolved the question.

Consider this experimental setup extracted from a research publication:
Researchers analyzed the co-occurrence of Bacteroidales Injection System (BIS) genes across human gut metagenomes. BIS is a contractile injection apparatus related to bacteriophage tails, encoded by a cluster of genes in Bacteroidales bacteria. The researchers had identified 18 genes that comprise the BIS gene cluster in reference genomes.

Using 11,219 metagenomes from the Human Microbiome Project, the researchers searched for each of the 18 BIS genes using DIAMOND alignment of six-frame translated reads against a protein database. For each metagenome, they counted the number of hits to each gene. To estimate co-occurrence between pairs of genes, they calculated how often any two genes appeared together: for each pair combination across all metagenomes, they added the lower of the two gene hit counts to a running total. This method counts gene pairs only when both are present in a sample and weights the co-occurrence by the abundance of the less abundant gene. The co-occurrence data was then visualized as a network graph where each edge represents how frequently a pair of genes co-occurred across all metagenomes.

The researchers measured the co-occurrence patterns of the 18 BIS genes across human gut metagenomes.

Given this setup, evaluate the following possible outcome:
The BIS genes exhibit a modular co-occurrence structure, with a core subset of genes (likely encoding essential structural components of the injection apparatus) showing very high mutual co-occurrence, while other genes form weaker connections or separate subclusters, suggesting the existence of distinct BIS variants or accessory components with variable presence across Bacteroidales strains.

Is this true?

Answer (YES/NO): YES